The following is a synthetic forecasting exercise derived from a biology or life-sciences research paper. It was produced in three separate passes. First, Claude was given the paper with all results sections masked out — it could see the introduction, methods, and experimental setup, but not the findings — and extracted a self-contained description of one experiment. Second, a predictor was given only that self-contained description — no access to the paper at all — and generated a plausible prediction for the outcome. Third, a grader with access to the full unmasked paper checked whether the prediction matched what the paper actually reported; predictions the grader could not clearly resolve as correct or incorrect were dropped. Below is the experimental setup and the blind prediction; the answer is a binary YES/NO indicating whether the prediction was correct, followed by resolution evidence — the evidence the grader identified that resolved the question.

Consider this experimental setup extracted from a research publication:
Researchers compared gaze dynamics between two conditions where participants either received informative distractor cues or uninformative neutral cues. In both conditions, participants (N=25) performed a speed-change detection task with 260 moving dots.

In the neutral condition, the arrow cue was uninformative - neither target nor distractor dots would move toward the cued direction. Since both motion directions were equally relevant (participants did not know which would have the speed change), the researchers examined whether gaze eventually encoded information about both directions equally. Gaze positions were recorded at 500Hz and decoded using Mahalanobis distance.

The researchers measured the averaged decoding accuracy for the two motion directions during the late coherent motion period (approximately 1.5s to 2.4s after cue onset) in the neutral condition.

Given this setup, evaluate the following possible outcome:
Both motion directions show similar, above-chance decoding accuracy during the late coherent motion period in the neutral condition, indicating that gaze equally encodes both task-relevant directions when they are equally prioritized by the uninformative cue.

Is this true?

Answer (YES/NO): YES